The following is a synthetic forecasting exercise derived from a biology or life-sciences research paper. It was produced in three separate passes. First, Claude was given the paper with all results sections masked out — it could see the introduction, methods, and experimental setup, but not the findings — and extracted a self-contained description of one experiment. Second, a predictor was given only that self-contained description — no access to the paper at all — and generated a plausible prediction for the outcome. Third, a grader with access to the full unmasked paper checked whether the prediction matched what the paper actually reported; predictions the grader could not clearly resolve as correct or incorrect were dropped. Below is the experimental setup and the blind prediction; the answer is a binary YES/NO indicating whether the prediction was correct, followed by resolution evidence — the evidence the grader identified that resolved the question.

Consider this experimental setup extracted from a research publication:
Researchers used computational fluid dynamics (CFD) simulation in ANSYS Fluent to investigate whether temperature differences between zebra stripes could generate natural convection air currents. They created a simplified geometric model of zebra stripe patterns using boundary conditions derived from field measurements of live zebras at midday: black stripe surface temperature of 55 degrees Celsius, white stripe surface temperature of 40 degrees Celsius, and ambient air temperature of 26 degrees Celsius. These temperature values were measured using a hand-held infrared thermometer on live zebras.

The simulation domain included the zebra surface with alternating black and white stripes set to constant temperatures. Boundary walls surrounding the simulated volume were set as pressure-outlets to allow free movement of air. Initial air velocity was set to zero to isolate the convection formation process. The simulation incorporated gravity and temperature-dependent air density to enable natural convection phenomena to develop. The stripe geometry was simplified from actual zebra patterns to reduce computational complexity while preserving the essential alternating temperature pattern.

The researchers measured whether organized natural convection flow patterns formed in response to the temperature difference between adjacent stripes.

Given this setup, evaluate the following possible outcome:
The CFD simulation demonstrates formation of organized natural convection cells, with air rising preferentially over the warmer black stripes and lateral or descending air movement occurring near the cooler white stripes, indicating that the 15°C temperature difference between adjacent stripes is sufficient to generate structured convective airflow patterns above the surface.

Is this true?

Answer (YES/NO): NO